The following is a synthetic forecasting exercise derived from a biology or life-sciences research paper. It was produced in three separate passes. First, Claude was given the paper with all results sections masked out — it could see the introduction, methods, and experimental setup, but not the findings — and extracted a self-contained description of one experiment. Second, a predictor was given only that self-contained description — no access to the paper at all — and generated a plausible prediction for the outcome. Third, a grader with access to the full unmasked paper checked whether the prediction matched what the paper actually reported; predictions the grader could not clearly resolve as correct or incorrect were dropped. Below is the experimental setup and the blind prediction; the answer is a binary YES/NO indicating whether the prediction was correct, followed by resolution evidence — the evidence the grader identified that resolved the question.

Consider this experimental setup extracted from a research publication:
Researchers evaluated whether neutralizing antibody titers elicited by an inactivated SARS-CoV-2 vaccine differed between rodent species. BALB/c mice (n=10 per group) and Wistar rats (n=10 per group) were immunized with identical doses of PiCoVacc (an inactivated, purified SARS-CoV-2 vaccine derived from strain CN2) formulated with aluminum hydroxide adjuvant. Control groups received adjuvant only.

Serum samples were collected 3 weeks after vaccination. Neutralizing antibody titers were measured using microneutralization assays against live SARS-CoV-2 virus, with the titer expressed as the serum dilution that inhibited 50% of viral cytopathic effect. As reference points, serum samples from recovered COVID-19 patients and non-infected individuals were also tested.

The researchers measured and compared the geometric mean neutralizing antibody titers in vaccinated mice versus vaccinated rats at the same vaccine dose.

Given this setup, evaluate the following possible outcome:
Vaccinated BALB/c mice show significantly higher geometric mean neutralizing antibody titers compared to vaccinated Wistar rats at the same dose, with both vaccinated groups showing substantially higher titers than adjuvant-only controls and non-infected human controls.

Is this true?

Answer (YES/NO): NO